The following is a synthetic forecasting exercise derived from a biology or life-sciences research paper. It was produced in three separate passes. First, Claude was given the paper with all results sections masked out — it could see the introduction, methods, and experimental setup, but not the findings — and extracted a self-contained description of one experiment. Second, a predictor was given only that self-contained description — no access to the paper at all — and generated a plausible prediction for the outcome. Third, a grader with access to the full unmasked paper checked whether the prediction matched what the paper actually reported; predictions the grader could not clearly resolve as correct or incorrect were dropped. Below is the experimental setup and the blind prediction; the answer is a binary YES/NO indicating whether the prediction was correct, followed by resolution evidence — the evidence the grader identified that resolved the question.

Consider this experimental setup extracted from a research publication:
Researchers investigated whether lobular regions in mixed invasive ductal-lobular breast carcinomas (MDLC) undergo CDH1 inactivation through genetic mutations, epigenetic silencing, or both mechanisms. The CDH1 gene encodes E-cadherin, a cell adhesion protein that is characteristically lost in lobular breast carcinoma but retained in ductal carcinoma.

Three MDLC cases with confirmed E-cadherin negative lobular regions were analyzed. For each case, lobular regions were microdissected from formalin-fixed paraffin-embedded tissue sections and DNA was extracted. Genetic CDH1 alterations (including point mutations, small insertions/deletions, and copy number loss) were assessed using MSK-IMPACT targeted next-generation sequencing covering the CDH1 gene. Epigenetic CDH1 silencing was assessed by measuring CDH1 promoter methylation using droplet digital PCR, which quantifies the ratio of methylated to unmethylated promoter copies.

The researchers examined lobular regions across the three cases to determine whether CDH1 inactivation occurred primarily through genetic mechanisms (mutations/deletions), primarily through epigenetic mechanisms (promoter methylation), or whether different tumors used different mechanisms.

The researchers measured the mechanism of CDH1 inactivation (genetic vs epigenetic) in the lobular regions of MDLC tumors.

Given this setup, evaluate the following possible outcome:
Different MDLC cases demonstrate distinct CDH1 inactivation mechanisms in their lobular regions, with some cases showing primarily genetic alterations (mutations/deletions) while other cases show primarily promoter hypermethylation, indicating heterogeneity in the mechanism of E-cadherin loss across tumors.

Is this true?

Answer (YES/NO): YES